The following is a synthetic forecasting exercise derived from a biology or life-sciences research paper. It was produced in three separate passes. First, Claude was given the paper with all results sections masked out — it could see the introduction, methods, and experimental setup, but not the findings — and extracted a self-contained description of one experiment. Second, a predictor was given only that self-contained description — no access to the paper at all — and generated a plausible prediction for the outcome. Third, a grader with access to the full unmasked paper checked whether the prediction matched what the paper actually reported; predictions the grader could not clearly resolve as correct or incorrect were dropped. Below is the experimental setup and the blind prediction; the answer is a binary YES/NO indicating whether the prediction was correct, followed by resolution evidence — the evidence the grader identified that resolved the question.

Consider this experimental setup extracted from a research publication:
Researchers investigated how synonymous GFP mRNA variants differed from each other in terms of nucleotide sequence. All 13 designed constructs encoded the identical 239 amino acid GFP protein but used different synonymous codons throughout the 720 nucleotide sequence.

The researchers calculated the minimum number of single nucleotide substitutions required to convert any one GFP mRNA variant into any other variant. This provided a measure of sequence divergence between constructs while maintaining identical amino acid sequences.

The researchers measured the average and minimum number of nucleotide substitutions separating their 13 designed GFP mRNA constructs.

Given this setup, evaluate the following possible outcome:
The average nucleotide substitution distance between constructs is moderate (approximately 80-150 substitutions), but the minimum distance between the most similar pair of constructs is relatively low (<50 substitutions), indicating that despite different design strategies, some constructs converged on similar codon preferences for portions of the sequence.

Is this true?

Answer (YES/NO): NO